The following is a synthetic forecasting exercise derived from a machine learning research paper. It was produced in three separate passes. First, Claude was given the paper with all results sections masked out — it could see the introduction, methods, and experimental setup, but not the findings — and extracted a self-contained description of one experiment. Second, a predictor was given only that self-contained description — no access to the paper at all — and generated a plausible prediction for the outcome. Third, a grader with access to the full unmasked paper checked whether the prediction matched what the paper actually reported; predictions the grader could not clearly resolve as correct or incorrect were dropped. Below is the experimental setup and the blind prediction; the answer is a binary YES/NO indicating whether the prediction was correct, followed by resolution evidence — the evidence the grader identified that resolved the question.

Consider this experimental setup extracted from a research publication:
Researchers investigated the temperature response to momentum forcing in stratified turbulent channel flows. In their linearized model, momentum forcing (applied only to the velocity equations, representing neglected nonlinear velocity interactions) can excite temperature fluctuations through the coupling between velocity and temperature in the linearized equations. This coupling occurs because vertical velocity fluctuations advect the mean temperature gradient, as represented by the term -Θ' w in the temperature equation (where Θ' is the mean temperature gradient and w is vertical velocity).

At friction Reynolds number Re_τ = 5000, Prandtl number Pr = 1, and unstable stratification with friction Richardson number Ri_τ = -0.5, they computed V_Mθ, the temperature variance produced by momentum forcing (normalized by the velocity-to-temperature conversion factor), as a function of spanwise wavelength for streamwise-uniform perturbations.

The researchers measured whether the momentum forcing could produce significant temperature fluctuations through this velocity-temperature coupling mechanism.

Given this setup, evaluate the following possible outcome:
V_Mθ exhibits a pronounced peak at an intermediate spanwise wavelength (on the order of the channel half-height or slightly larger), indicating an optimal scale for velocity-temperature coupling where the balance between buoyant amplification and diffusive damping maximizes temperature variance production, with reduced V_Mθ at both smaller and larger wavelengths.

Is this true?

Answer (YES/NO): NO